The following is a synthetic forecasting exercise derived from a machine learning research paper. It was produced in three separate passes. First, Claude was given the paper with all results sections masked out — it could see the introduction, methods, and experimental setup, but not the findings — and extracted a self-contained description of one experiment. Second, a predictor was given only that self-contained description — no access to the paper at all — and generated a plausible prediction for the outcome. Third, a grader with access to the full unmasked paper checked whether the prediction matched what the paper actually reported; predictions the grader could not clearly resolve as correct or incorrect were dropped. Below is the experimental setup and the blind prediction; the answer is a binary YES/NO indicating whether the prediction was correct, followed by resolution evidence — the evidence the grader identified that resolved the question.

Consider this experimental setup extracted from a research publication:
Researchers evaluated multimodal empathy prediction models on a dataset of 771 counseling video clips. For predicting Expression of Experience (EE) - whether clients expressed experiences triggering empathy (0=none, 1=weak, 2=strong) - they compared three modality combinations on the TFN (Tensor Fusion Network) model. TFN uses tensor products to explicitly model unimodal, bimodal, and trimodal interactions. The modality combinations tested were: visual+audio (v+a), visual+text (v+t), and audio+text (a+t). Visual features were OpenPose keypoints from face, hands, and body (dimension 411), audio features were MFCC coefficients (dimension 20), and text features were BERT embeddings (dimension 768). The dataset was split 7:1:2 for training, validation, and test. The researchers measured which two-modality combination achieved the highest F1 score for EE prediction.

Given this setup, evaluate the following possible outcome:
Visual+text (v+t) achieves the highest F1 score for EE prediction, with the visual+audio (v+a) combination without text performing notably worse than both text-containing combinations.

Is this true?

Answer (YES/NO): YES